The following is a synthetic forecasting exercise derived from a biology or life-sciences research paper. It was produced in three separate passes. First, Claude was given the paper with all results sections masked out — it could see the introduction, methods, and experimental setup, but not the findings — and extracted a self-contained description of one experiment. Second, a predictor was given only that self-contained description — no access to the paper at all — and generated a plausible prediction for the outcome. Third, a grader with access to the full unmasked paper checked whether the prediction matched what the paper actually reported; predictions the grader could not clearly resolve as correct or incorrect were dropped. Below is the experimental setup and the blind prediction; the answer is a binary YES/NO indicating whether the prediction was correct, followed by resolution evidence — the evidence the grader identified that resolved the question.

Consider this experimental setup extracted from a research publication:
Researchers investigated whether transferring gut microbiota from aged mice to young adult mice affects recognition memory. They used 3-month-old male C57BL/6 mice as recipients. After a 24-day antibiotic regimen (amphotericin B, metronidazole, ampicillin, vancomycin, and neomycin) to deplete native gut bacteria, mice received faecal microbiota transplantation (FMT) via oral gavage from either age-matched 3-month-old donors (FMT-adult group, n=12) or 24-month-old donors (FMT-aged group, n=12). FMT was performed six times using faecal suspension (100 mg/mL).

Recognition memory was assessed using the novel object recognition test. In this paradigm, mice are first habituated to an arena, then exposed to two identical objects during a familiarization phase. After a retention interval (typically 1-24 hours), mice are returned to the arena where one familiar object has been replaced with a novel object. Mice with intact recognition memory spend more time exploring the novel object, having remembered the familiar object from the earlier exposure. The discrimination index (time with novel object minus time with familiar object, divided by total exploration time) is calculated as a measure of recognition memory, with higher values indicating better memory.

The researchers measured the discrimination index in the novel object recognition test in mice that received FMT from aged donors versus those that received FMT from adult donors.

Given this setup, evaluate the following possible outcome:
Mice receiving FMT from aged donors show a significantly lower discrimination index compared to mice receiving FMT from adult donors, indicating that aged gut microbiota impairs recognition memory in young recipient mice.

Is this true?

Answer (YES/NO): YES